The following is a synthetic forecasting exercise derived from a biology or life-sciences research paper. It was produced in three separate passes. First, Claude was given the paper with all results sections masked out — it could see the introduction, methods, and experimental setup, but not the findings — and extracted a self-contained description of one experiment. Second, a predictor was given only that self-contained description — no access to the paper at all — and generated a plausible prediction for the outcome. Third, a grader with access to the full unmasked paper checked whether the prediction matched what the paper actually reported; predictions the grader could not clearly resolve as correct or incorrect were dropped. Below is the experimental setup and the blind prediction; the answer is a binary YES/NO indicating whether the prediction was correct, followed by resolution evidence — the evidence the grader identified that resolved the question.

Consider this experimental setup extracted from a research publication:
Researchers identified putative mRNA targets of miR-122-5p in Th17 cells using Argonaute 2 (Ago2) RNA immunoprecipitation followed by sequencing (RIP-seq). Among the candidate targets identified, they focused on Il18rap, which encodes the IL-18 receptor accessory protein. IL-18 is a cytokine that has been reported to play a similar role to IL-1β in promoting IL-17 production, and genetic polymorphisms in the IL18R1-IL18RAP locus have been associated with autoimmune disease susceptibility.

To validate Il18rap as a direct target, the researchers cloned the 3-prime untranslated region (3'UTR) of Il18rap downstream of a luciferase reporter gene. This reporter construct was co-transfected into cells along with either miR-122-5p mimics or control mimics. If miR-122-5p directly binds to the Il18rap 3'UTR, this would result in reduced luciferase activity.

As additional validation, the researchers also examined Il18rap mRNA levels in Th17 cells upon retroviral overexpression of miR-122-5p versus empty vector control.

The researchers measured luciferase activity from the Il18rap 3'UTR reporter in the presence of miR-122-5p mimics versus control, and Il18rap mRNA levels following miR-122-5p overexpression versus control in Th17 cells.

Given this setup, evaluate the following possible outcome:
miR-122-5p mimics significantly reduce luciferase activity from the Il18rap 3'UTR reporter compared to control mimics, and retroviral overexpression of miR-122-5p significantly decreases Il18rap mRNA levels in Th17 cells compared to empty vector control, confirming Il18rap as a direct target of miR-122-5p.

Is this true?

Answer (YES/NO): YES